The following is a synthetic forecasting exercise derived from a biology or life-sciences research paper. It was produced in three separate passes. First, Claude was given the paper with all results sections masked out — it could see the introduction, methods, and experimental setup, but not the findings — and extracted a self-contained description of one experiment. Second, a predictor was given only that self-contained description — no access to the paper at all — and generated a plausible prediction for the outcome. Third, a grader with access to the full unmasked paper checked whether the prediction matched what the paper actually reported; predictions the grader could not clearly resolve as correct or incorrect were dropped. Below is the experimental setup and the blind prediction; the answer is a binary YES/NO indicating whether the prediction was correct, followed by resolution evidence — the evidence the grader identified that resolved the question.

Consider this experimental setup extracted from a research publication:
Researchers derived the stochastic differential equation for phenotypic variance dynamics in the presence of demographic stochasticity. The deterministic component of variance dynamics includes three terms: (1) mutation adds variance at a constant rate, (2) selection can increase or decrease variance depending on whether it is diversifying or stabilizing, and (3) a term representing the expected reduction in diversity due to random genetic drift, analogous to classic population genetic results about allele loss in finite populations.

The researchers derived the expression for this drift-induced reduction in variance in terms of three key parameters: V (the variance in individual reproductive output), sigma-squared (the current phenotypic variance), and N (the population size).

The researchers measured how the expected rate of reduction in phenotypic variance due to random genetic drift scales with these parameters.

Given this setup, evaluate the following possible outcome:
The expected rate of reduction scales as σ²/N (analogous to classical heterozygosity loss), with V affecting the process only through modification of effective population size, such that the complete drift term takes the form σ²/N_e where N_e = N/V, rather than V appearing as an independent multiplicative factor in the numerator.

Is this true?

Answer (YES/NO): NO